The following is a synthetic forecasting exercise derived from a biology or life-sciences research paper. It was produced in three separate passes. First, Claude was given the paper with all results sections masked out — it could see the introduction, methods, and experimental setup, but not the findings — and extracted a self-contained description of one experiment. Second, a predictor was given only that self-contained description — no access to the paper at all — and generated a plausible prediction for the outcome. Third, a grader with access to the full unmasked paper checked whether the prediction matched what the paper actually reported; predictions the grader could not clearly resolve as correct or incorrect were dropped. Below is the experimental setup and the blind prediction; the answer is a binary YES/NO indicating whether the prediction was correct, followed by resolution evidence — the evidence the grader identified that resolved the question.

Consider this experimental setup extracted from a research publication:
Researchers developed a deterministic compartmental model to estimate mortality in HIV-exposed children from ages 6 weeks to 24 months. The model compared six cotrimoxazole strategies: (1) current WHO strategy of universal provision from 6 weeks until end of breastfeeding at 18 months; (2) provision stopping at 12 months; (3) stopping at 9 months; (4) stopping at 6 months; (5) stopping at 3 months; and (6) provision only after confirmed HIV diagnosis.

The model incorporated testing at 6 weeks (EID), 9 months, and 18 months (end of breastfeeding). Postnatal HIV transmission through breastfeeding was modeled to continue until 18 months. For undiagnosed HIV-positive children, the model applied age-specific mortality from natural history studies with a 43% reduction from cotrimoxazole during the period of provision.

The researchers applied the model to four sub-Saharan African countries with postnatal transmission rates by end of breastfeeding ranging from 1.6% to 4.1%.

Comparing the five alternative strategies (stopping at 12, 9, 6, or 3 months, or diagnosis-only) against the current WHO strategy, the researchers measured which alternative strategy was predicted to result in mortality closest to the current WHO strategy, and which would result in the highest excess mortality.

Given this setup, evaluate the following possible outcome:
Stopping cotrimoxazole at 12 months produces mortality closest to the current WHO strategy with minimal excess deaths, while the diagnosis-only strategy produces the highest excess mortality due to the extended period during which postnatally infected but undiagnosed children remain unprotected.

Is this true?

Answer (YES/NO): YES